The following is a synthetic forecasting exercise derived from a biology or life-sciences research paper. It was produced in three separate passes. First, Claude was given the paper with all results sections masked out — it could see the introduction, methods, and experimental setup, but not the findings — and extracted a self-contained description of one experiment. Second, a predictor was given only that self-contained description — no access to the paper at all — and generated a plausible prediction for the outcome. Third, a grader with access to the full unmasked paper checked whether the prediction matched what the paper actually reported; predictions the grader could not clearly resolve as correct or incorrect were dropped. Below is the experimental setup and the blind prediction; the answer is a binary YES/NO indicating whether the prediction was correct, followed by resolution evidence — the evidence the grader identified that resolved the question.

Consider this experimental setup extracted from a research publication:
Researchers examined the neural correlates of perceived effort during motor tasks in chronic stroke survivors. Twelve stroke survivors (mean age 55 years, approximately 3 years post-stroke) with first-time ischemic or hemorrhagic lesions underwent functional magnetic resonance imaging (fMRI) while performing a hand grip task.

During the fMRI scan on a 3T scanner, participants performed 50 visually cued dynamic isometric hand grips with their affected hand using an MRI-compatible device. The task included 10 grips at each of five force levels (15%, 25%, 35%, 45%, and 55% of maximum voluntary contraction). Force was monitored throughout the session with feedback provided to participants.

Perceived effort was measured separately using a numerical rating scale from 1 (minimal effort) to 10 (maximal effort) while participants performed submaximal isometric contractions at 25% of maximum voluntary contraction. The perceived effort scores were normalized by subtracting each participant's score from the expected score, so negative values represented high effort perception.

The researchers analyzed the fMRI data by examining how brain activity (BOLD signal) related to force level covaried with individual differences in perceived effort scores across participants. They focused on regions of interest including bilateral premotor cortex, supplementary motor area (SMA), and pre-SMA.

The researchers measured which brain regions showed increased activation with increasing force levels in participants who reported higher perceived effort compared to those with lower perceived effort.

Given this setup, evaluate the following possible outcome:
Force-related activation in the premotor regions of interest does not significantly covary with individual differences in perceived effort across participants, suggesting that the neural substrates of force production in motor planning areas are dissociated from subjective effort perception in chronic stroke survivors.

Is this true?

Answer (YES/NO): NO